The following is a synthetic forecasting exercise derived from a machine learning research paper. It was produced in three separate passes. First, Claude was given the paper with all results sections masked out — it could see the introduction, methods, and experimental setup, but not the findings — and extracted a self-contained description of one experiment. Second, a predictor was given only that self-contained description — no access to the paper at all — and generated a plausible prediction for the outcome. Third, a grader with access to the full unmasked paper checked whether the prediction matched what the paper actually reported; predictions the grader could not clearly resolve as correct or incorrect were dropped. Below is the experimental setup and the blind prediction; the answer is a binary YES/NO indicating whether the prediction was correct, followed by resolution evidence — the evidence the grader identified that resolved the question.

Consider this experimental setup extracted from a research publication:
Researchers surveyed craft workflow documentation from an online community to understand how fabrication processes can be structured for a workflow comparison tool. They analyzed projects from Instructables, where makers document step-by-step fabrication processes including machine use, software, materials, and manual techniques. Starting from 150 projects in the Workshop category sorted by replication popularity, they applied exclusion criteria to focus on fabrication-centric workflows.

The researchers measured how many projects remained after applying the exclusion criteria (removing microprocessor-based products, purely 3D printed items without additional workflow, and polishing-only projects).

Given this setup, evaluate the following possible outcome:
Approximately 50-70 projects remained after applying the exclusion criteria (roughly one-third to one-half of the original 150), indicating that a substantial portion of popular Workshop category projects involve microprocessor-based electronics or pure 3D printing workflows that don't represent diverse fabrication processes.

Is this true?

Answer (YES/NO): YES